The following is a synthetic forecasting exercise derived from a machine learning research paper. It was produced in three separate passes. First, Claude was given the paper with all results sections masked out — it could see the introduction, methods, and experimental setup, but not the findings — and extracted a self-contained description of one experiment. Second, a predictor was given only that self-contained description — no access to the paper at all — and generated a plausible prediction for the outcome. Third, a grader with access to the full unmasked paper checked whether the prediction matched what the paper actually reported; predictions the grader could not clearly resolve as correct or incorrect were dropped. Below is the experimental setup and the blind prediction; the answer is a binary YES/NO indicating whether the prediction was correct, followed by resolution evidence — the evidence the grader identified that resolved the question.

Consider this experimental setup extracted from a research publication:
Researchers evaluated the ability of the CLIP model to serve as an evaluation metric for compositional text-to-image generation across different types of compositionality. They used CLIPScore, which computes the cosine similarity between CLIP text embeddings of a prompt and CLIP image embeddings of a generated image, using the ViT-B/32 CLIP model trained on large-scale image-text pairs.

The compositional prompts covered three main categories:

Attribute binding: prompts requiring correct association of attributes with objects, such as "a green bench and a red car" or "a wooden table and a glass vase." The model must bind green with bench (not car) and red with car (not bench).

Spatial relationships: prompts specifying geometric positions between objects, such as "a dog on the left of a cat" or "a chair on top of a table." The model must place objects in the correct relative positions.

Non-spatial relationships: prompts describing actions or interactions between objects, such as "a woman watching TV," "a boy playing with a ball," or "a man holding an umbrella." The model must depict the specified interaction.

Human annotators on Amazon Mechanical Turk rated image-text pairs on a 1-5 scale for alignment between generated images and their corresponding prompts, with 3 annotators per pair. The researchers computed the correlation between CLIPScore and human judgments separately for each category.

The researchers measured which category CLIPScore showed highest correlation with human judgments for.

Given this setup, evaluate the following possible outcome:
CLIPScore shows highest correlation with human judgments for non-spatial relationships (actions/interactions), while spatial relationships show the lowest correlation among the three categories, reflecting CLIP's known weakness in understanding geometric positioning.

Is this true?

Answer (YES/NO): YES